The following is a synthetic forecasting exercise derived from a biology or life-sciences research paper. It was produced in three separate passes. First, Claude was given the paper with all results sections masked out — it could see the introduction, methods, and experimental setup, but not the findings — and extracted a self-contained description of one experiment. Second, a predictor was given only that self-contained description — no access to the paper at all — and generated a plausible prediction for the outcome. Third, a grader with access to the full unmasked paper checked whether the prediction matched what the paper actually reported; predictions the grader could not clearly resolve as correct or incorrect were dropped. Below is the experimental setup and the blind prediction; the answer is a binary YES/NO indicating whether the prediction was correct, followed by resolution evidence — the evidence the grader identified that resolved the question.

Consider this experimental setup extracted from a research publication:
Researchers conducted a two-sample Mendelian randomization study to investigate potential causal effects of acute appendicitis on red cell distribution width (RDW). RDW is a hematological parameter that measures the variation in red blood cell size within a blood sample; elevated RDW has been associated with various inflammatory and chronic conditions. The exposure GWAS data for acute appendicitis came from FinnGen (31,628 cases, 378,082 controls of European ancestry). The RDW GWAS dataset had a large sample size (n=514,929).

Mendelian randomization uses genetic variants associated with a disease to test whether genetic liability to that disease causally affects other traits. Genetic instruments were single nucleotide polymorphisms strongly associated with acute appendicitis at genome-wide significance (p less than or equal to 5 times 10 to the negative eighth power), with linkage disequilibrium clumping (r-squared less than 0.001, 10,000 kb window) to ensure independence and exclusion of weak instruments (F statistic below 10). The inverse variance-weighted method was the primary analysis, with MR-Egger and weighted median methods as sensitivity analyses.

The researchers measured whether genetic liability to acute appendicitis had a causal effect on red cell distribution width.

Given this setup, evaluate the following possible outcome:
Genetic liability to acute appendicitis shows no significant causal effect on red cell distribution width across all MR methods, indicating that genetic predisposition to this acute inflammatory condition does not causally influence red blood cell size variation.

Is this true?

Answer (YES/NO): YES